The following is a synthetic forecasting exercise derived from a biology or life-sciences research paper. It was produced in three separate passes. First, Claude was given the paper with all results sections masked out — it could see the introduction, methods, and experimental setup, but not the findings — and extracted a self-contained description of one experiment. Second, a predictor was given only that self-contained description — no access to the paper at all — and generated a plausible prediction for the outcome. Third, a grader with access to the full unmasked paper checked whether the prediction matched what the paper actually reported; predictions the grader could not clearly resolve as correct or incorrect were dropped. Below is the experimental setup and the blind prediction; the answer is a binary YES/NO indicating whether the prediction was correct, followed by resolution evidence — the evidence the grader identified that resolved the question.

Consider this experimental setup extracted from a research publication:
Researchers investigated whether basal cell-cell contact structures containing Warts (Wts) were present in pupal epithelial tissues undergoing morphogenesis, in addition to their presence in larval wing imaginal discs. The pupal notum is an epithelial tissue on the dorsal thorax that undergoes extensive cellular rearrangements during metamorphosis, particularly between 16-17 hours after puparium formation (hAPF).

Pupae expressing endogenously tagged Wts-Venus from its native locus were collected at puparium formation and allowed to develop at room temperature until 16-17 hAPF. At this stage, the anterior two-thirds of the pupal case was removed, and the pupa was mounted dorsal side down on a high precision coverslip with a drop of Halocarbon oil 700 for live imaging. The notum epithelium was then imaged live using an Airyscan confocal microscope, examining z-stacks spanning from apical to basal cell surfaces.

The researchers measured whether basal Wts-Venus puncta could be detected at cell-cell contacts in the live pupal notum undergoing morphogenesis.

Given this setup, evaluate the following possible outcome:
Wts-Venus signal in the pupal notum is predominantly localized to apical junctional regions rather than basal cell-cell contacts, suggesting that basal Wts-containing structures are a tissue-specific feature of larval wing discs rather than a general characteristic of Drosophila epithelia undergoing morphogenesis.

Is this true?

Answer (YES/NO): NO